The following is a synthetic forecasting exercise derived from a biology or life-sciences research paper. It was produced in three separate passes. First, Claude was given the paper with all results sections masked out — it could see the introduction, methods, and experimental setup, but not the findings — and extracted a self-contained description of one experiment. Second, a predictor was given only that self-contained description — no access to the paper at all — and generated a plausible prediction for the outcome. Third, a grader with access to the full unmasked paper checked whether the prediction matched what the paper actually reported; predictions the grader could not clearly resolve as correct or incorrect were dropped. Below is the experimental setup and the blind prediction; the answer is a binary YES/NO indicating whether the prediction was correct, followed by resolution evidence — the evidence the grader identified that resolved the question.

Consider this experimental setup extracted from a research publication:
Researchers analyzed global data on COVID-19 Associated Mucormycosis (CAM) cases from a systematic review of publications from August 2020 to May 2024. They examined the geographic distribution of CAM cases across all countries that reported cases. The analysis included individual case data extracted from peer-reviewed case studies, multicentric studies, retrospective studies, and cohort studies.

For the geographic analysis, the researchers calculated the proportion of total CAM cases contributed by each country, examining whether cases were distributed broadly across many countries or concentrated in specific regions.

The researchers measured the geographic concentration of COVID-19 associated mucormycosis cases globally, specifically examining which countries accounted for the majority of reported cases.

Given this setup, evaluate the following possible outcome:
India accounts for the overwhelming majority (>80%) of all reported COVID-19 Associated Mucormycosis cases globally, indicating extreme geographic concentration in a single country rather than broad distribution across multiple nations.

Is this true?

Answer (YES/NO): NO